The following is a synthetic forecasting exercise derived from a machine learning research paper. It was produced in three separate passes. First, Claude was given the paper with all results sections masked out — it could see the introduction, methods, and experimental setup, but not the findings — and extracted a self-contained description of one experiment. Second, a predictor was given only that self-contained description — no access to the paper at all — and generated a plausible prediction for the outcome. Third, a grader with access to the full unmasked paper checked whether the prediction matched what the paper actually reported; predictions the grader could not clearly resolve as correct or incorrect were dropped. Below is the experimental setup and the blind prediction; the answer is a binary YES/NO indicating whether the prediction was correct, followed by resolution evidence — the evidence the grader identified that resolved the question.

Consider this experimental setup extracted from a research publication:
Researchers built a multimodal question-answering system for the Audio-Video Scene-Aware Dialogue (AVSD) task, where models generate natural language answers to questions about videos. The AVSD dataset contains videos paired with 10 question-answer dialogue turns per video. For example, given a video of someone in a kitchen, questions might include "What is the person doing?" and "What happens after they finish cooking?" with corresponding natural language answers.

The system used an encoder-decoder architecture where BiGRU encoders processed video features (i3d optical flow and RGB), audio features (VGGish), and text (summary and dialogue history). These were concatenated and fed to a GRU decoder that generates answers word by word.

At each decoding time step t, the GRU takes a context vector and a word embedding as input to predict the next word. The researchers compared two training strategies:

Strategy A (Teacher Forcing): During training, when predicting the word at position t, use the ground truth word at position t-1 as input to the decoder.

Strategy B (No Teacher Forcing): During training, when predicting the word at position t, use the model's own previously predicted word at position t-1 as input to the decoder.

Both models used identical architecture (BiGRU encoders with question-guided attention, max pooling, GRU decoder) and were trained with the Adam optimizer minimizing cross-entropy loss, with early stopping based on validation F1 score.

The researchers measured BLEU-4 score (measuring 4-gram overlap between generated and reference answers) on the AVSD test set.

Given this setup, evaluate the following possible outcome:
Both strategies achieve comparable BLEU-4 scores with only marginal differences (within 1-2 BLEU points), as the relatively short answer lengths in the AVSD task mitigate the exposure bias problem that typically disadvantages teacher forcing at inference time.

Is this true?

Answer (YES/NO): NO